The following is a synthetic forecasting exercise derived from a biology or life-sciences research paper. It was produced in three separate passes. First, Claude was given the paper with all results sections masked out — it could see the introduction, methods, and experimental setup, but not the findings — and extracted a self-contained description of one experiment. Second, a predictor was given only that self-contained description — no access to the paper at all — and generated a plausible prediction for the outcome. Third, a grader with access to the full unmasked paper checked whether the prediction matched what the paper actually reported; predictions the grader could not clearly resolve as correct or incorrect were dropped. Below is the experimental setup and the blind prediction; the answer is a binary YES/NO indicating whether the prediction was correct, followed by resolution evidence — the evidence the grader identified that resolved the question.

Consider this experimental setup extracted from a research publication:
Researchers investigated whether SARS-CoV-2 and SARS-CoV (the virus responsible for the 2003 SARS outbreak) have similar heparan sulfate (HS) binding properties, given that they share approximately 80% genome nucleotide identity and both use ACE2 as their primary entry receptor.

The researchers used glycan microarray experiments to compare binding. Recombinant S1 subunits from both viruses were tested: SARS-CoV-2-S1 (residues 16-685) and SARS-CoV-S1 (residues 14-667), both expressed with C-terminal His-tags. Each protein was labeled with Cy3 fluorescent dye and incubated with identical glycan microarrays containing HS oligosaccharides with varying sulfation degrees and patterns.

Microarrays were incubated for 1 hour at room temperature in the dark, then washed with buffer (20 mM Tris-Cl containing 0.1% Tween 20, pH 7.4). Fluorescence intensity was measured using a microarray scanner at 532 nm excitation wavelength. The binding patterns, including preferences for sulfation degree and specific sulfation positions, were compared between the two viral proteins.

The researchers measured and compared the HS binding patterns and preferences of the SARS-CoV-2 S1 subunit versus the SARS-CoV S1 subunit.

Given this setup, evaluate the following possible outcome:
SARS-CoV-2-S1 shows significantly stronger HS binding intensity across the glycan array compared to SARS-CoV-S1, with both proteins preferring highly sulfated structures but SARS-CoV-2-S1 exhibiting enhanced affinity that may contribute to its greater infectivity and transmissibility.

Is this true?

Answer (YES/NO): NO